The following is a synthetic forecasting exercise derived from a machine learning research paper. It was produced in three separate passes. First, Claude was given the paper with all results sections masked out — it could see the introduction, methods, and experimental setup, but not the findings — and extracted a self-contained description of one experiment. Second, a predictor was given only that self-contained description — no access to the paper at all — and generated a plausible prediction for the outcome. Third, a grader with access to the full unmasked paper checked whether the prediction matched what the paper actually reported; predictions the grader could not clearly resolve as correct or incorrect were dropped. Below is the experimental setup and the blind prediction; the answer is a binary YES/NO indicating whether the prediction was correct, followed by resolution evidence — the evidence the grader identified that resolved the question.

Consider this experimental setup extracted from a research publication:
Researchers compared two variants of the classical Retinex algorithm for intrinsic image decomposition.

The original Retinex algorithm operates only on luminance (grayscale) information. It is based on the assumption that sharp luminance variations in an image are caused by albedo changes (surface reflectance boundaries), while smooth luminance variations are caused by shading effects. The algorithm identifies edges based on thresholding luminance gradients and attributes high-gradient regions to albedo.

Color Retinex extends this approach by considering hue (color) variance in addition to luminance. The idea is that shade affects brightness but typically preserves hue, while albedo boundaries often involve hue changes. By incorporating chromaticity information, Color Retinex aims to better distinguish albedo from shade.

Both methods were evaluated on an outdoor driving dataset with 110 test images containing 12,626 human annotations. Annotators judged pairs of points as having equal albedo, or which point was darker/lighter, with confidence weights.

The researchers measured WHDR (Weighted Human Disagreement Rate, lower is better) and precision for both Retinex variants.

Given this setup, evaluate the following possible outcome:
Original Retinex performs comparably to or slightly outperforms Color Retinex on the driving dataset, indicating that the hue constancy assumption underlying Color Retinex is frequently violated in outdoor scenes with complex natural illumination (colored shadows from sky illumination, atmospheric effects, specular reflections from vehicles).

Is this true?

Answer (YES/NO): YES